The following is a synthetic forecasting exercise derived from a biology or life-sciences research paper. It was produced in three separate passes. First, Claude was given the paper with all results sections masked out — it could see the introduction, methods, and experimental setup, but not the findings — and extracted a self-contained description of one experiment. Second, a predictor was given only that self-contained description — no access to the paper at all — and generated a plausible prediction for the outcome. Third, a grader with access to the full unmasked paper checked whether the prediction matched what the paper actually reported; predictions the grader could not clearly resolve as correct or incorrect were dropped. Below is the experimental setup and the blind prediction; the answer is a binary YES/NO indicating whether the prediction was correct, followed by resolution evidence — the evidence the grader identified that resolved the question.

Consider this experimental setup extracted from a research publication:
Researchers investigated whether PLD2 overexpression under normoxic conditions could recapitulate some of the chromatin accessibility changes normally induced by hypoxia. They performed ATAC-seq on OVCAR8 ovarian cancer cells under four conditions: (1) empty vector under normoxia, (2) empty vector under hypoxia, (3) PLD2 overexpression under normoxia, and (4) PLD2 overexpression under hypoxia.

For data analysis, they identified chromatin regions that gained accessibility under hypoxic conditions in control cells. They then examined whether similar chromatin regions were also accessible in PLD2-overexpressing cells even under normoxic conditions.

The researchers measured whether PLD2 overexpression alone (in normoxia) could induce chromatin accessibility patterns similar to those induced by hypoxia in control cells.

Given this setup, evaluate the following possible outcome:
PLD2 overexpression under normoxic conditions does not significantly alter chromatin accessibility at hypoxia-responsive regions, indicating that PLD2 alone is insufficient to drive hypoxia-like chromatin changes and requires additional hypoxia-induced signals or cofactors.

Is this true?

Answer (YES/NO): NO